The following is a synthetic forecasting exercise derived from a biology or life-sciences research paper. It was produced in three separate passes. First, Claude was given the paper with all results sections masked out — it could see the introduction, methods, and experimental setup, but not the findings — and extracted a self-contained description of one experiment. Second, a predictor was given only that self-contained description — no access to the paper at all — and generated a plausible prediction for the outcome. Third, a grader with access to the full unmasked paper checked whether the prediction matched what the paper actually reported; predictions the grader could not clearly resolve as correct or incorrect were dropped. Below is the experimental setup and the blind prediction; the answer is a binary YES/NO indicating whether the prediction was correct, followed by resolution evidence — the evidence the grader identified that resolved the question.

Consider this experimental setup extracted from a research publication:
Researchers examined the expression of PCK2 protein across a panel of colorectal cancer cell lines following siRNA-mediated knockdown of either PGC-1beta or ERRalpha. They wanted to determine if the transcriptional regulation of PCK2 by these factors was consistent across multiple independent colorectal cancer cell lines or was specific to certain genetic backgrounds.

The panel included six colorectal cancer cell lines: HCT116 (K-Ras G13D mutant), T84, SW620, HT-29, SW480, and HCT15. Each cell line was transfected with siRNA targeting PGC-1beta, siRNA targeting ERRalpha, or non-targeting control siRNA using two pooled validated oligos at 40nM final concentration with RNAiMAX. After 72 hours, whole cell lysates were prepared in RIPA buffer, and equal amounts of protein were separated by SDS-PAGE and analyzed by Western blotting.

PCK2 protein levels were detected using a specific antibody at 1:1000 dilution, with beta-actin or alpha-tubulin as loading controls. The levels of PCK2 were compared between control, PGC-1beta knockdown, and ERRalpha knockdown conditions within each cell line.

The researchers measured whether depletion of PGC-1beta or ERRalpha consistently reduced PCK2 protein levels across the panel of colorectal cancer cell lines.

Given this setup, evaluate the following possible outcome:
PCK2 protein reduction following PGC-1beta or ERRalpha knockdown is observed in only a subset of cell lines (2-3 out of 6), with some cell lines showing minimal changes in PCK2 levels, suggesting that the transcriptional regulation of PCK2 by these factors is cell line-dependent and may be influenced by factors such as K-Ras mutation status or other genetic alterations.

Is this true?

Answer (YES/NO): NO